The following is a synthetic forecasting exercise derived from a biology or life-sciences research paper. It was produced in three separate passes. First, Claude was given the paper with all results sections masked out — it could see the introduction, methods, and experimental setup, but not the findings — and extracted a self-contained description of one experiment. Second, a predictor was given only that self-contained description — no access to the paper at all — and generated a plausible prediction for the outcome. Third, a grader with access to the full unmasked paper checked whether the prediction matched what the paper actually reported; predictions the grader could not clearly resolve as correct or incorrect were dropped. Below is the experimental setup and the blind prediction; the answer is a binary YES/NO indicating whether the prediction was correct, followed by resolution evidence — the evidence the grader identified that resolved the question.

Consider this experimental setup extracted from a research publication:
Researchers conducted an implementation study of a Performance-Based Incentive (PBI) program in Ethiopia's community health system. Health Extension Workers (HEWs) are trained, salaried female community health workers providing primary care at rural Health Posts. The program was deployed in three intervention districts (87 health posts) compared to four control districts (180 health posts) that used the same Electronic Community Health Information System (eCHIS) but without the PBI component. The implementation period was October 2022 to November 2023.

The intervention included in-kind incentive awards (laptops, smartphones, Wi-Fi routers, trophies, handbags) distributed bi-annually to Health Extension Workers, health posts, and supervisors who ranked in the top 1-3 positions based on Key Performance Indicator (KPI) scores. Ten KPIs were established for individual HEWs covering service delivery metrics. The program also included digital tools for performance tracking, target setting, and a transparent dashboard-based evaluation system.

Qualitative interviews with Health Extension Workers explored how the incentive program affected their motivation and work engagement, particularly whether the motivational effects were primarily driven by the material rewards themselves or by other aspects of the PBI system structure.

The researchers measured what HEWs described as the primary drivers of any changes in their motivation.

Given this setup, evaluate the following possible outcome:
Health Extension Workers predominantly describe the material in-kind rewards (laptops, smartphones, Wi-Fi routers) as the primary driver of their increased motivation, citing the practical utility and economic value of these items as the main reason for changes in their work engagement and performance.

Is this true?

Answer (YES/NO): NO